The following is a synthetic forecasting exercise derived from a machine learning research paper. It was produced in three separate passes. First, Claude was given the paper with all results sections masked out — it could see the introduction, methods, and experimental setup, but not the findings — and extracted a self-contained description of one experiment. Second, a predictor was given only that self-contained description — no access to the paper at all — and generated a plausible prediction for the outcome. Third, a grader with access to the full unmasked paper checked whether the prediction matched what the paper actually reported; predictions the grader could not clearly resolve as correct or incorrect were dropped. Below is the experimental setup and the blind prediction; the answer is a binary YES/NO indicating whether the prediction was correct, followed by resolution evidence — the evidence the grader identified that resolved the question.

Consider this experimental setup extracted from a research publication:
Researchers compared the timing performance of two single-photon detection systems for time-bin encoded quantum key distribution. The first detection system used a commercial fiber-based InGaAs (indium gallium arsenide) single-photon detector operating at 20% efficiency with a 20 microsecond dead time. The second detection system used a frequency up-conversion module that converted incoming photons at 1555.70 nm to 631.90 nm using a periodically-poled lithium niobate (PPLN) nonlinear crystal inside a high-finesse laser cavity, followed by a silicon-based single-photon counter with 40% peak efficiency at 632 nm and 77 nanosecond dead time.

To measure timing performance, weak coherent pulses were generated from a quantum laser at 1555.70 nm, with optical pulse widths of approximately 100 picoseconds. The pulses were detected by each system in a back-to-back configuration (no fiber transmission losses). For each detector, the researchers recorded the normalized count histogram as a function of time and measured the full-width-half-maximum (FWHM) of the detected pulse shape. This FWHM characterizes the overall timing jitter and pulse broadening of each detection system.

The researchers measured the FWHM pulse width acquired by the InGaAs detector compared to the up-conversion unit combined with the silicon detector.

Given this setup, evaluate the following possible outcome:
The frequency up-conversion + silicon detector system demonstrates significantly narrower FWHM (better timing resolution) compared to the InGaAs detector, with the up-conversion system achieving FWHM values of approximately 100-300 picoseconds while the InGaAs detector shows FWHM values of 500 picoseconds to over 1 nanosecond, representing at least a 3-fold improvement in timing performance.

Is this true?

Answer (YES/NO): NO